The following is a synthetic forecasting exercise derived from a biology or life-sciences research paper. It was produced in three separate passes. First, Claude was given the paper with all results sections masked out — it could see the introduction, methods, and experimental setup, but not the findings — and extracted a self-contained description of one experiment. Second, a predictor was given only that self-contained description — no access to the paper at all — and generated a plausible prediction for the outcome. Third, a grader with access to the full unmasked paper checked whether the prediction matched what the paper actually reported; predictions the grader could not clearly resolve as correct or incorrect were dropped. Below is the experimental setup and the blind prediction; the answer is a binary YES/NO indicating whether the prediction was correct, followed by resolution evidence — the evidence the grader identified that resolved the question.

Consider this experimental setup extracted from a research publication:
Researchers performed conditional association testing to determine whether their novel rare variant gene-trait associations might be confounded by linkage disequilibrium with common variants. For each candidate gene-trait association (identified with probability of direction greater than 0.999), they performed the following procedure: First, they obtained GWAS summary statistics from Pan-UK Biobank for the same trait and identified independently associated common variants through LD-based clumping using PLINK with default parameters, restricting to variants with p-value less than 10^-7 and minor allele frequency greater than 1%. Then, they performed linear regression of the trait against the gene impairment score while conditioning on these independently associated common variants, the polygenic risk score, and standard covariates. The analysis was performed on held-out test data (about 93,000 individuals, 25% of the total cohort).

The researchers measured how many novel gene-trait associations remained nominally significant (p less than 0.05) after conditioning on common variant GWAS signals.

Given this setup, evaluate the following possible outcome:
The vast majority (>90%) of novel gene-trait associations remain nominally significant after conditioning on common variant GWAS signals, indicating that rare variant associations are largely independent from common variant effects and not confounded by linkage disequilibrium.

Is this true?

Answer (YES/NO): NO